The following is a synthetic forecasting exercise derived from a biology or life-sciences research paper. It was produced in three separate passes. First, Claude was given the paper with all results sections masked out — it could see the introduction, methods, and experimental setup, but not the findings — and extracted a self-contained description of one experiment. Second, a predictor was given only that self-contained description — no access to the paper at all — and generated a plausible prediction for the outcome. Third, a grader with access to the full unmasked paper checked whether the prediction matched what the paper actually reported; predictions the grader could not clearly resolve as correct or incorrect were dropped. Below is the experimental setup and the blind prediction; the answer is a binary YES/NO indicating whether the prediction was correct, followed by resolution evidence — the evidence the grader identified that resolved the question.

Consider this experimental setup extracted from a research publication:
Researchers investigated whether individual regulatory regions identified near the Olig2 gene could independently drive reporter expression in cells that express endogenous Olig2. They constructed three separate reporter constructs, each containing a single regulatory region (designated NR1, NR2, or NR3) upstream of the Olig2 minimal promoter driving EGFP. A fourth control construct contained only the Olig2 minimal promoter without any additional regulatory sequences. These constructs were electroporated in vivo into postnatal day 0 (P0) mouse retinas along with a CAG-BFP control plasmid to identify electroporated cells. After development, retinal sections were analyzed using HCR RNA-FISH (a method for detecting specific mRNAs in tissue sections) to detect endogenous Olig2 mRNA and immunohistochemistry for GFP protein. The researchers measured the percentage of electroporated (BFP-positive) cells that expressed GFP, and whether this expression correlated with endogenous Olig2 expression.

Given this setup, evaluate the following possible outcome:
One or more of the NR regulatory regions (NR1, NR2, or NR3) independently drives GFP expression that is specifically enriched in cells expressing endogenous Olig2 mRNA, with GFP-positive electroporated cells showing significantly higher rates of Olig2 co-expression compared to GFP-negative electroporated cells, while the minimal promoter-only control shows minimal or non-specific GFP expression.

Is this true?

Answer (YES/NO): NO